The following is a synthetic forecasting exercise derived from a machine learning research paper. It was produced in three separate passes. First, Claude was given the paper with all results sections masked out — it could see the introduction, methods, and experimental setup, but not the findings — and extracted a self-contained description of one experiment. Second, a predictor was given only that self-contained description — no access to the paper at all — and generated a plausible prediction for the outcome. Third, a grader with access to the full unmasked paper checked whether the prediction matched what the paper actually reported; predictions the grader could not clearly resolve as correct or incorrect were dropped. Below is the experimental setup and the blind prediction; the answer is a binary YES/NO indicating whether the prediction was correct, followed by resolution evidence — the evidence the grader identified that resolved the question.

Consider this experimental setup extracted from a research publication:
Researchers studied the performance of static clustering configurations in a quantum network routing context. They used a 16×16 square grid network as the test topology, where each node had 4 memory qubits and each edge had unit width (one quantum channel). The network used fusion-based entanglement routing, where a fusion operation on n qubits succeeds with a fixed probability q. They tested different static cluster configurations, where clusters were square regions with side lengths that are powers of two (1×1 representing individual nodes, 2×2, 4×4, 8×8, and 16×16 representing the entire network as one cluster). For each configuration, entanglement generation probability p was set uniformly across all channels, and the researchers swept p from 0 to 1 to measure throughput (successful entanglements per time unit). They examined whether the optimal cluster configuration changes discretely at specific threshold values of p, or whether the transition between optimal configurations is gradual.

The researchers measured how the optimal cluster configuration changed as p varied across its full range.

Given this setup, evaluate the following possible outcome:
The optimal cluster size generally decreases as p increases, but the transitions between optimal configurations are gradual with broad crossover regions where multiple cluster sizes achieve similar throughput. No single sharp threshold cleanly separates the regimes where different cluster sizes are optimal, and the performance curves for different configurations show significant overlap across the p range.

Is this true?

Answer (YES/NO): NO